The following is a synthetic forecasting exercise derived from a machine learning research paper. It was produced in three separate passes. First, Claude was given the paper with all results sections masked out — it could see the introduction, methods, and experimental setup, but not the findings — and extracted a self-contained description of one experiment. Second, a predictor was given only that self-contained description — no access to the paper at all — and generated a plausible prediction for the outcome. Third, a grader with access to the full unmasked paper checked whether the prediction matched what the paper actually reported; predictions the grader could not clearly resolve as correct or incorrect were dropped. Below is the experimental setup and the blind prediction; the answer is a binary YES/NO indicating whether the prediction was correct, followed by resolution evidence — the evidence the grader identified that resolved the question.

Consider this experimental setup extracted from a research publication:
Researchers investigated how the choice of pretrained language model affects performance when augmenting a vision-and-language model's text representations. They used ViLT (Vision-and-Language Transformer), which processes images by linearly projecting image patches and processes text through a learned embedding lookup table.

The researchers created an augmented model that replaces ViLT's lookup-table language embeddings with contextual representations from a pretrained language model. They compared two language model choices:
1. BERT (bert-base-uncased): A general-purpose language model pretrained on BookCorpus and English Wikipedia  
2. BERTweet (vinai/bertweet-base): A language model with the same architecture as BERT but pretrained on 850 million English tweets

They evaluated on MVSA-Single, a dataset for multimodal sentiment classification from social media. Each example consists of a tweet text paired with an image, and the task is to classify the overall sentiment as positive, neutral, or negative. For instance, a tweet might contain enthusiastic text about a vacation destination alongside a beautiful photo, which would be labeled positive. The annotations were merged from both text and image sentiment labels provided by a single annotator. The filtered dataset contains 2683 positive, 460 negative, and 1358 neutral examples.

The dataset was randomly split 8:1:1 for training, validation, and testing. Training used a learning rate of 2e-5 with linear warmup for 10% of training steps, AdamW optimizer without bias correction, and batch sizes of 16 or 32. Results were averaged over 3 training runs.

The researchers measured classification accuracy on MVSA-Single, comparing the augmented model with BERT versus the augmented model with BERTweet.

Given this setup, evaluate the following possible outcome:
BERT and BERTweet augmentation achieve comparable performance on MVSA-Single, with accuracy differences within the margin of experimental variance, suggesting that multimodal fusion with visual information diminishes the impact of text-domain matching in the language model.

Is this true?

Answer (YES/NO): NO